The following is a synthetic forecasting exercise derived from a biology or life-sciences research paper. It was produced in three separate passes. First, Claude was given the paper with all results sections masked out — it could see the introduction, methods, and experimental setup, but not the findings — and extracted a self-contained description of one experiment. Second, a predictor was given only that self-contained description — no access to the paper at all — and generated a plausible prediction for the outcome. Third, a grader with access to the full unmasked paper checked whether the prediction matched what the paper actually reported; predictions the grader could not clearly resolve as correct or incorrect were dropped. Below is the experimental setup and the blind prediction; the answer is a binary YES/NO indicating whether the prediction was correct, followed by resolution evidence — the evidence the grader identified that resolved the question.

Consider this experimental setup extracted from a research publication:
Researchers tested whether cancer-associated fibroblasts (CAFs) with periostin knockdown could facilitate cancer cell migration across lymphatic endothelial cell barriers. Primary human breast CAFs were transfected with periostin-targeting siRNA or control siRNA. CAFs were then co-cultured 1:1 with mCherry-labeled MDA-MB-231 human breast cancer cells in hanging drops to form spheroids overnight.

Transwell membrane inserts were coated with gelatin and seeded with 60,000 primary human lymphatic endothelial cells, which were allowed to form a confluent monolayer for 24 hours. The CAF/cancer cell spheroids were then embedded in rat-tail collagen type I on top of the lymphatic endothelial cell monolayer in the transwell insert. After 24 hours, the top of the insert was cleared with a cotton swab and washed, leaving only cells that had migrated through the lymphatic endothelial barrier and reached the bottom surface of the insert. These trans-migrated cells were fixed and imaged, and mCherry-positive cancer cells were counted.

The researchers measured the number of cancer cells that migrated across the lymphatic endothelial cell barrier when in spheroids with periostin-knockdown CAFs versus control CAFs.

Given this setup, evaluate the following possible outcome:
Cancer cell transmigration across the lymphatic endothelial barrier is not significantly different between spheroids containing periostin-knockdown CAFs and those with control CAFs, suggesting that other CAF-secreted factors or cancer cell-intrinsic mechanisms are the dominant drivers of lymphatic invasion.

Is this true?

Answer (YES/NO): NO